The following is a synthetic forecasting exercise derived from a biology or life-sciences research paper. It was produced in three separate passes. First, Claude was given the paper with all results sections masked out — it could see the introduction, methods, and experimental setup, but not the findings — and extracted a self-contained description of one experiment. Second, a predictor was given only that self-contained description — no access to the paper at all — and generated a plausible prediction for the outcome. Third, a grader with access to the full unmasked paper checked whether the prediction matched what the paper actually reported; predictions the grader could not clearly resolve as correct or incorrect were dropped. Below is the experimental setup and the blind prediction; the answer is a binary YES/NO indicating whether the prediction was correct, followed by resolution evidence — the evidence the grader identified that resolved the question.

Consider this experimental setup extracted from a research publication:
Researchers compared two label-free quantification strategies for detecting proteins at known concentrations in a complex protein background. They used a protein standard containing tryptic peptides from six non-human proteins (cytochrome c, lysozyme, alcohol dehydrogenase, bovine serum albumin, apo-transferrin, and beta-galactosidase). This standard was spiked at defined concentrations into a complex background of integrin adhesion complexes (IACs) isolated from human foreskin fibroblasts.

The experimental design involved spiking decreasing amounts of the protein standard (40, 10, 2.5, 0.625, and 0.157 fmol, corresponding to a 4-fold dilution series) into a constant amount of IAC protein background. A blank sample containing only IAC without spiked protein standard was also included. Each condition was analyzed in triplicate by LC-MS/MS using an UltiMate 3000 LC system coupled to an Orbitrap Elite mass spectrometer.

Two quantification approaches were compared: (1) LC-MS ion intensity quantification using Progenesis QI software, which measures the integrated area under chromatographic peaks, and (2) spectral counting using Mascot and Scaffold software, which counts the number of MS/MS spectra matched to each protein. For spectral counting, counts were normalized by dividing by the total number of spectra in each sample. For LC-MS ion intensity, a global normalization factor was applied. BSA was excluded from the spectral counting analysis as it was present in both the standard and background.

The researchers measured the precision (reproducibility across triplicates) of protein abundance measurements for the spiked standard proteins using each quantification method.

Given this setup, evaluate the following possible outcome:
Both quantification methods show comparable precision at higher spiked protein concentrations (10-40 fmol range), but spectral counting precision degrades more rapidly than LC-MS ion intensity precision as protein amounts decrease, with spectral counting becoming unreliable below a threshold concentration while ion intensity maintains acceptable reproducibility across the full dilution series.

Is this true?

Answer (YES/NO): NO